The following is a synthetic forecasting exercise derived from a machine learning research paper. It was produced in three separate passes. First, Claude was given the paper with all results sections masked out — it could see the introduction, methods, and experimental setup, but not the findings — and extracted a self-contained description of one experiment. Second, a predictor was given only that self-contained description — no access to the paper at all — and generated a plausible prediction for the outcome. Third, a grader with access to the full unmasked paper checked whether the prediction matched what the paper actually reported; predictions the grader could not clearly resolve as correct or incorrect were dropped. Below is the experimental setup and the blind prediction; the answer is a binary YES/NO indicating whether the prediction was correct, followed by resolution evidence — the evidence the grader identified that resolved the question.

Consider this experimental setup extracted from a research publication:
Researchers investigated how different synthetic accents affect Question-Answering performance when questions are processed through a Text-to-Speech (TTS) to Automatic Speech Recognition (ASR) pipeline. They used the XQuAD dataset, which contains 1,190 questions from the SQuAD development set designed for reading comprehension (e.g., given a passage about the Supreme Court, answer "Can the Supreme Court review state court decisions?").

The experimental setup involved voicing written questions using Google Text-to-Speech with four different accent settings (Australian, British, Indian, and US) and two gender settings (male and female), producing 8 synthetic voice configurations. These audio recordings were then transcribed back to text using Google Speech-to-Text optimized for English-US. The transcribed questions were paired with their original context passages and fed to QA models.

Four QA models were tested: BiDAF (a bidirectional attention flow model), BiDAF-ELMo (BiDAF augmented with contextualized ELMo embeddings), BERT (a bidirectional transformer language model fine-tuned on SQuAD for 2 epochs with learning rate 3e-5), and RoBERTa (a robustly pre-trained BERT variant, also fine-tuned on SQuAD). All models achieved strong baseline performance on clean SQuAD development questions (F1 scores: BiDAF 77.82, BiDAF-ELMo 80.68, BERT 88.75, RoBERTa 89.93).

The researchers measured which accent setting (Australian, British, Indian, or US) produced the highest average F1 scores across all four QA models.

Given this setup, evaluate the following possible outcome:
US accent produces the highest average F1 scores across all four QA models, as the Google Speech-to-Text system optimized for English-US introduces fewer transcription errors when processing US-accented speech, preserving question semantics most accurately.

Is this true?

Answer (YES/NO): YES